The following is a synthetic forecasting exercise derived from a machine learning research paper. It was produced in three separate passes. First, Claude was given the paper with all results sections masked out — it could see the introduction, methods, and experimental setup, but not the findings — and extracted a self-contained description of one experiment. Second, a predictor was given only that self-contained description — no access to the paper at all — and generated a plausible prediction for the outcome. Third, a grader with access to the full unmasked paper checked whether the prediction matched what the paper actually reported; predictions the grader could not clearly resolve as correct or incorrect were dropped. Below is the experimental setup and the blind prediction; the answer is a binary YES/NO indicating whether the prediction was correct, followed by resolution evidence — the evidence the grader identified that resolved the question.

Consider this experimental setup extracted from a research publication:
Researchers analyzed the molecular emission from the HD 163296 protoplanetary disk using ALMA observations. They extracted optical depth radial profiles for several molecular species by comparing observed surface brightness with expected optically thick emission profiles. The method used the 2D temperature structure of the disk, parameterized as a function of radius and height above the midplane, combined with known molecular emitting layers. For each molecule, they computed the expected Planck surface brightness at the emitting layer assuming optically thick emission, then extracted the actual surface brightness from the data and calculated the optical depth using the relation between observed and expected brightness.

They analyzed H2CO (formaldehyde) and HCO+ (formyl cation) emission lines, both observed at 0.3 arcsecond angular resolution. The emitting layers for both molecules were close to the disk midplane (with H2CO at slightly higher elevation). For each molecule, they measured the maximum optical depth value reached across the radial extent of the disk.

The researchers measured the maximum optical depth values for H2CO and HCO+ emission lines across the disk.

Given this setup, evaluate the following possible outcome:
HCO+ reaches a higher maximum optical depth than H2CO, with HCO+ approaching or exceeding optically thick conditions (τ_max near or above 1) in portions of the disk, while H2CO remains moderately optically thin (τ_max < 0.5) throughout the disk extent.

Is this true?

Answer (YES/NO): NO